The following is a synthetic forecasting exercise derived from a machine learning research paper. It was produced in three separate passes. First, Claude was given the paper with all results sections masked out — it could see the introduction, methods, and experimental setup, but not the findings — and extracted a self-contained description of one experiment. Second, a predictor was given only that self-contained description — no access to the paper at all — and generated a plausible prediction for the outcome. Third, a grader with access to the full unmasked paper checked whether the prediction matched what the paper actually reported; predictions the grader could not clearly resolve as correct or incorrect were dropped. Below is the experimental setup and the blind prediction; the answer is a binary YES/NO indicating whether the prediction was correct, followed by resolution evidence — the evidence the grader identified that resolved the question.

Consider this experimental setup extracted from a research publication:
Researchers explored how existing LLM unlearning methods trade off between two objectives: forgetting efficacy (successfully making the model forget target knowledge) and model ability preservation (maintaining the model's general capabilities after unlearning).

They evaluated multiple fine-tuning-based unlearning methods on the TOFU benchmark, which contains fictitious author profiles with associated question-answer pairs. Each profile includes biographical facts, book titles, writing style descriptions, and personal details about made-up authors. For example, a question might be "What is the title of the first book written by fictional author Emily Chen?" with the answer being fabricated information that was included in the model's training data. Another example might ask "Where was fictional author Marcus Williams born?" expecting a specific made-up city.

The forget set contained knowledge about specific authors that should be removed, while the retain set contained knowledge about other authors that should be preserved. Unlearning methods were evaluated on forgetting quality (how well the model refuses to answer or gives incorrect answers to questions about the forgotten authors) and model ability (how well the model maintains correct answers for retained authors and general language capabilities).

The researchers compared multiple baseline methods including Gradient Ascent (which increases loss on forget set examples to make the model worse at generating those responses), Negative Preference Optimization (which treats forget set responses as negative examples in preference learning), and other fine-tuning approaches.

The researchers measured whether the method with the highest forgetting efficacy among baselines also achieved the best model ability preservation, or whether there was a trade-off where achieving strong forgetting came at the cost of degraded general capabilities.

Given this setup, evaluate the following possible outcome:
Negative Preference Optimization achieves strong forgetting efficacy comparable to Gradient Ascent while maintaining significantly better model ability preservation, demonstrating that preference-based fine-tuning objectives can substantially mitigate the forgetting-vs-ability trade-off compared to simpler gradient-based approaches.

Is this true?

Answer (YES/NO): NO